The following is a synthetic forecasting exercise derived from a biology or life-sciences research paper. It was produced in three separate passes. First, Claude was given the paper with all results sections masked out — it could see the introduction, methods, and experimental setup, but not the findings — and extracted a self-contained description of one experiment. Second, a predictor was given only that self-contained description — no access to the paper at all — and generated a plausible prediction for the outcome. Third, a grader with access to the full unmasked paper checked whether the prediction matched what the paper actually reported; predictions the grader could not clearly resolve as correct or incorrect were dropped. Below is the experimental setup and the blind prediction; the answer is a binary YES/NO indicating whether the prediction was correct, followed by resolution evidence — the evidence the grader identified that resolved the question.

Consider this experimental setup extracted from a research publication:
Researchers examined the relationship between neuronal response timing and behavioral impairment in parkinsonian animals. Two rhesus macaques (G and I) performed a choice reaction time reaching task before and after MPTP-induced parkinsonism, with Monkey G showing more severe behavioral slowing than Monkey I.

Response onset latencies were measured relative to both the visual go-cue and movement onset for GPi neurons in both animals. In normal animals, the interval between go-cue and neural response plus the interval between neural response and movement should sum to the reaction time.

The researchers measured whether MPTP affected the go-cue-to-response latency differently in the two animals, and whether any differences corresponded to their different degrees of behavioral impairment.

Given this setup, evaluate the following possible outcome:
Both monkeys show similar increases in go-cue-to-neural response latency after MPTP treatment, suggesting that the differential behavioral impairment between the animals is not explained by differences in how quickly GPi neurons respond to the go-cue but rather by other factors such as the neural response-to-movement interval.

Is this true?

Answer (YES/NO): NO